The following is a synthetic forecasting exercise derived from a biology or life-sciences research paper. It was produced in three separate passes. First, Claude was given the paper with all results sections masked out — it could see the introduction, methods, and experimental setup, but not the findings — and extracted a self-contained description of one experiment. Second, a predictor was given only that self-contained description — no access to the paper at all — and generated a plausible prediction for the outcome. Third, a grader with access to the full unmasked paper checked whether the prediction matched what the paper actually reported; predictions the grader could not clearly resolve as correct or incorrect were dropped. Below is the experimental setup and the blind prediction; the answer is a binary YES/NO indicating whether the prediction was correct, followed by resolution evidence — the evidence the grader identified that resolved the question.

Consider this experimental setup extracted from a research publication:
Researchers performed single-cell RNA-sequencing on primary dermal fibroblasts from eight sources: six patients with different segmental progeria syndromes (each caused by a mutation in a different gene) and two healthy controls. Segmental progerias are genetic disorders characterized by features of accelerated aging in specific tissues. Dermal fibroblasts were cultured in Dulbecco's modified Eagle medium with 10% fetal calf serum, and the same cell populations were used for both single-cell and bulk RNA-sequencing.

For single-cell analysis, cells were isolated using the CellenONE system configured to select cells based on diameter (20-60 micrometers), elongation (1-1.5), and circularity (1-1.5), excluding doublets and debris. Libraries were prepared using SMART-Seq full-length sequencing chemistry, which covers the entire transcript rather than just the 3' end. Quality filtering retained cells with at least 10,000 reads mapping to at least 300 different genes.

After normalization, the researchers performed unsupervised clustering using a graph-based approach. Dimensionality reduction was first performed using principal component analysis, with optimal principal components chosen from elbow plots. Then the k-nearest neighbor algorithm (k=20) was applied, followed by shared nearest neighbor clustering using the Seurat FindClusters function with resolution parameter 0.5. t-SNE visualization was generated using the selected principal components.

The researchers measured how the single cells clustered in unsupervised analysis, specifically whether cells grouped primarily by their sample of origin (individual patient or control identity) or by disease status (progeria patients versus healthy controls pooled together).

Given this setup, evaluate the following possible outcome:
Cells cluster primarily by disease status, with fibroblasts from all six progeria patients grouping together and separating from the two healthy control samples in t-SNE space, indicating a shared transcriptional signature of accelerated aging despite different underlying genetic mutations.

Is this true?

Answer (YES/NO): NO